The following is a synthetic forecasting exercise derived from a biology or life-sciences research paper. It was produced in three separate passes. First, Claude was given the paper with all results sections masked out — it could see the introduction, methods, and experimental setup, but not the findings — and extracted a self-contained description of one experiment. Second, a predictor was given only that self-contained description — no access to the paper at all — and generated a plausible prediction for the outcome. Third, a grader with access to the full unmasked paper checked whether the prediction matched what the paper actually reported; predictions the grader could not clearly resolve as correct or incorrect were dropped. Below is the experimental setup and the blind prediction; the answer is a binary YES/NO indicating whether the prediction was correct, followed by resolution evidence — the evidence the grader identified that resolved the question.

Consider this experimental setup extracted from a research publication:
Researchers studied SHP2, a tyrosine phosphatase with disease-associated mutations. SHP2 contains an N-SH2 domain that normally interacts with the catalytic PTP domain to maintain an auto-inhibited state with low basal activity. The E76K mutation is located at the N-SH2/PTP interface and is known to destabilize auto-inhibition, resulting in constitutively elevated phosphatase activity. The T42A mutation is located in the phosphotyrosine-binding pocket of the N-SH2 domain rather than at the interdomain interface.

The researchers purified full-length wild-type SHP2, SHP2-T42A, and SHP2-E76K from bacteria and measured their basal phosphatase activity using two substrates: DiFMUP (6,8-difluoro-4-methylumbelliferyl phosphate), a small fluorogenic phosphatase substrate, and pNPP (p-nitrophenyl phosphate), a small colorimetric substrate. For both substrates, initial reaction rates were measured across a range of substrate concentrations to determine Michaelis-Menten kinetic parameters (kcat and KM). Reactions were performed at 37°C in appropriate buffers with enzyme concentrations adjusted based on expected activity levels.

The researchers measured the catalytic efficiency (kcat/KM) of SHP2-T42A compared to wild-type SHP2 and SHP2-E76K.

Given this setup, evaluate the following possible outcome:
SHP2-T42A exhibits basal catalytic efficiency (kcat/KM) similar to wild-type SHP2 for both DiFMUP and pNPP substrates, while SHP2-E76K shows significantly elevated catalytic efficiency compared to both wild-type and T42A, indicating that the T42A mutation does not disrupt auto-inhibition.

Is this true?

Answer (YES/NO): YES